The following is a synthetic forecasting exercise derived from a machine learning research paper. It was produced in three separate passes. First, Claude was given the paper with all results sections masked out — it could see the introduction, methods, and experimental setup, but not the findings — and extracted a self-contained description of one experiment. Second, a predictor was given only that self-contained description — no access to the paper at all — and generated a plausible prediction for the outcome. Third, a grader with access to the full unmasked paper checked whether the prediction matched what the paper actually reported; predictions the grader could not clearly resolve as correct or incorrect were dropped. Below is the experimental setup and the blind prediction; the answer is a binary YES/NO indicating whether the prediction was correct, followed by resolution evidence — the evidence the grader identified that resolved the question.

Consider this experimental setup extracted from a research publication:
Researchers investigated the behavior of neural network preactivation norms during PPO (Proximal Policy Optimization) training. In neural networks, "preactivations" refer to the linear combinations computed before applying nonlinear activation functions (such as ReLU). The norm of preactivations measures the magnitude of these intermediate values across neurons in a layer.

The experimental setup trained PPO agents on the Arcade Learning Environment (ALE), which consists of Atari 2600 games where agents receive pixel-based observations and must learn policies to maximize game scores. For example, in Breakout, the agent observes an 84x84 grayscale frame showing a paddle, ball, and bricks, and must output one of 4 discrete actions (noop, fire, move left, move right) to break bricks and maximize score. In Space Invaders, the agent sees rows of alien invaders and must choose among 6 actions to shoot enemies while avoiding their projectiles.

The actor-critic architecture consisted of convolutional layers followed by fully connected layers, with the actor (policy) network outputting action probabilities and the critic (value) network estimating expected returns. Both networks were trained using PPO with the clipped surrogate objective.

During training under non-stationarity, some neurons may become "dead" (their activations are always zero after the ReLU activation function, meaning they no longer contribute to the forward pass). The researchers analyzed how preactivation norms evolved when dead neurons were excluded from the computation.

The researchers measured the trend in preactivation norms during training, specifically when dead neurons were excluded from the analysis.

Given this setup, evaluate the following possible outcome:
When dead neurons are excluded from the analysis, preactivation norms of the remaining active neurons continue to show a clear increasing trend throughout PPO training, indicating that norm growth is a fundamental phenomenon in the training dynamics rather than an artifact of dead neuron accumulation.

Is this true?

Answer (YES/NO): NO